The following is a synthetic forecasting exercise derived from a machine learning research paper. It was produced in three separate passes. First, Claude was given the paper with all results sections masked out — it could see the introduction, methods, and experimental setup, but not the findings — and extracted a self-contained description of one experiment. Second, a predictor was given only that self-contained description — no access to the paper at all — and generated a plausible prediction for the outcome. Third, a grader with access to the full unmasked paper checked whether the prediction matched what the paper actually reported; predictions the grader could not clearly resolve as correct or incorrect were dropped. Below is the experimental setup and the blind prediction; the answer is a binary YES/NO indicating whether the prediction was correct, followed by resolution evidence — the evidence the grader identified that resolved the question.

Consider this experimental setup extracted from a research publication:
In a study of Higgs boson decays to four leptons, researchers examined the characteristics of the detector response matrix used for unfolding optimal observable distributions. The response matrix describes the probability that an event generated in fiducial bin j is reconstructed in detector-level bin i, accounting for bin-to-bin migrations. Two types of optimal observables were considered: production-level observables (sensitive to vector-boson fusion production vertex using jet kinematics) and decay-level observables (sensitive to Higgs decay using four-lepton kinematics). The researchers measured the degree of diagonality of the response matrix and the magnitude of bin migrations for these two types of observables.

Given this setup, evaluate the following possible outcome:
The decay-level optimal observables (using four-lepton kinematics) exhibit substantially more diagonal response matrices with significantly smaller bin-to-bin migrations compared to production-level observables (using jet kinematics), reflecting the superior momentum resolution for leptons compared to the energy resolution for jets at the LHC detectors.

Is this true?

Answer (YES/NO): YES